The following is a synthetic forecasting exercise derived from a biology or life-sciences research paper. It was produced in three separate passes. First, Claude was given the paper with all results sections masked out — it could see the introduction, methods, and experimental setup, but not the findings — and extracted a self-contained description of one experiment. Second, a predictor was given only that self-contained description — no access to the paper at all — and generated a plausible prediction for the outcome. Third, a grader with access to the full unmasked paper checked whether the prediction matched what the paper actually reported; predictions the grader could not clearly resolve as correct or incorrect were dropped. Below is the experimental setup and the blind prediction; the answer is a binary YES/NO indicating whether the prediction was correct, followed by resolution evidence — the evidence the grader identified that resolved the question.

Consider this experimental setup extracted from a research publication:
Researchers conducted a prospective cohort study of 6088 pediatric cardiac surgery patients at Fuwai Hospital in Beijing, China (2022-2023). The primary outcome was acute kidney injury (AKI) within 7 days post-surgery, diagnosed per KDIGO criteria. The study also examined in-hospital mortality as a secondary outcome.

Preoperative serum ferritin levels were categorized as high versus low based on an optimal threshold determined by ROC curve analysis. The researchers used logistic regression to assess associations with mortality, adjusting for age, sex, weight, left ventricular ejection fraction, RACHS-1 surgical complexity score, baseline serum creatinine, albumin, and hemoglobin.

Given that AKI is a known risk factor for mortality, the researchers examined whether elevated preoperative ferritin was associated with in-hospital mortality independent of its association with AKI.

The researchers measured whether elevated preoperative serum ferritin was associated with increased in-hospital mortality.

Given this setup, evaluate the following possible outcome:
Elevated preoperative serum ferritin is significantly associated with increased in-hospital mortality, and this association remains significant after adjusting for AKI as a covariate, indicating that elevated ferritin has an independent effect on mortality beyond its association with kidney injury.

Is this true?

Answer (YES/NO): NO